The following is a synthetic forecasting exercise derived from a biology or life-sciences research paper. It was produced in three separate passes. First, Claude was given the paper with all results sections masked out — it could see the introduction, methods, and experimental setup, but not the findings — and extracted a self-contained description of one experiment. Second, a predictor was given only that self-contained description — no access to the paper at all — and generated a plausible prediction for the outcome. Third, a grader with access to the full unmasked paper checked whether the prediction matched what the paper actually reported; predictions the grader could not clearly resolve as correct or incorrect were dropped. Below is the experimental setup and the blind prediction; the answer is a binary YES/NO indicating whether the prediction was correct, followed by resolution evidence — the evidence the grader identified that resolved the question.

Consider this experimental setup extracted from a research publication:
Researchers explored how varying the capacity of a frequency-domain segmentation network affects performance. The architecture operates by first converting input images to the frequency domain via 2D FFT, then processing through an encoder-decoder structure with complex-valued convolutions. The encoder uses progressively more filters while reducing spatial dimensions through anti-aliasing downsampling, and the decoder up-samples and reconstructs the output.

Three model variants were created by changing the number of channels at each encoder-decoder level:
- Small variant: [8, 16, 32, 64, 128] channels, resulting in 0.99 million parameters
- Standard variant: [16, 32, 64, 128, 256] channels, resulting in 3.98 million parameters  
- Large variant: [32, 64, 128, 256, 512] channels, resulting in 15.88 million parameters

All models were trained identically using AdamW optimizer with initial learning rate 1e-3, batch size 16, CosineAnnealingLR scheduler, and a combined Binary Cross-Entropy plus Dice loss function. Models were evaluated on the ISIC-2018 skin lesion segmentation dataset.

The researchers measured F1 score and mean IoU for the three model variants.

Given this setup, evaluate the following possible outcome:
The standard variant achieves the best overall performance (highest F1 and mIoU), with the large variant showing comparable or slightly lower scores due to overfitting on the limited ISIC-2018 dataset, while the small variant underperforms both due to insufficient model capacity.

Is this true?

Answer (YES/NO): YES